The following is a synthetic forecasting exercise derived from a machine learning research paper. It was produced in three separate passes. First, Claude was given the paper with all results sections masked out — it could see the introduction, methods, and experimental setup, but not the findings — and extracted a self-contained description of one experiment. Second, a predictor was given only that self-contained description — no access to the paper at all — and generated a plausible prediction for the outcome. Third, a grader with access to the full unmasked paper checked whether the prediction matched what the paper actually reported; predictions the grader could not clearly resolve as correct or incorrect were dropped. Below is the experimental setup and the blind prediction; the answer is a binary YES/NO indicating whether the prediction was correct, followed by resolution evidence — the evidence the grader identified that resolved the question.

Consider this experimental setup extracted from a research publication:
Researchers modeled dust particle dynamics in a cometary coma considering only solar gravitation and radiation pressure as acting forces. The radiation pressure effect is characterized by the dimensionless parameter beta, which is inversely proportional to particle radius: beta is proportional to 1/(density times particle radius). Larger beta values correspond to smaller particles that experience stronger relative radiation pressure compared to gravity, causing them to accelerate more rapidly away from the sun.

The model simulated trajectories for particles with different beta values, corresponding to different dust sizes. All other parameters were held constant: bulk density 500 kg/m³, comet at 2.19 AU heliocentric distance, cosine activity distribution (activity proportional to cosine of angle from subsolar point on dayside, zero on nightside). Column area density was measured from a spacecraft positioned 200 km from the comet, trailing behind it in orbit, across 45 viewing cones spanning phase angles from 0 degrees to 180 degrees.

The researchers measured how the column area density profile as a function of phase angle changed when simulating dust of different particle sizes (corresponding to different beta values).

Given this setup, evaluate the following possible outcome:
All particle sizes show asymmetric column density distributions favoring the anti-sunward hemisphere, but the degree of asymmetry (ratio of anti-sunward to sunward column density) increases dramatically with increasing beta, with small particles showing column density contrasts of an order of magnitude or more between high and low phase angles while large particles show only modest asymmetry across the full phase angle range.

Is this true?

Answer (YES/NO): NO